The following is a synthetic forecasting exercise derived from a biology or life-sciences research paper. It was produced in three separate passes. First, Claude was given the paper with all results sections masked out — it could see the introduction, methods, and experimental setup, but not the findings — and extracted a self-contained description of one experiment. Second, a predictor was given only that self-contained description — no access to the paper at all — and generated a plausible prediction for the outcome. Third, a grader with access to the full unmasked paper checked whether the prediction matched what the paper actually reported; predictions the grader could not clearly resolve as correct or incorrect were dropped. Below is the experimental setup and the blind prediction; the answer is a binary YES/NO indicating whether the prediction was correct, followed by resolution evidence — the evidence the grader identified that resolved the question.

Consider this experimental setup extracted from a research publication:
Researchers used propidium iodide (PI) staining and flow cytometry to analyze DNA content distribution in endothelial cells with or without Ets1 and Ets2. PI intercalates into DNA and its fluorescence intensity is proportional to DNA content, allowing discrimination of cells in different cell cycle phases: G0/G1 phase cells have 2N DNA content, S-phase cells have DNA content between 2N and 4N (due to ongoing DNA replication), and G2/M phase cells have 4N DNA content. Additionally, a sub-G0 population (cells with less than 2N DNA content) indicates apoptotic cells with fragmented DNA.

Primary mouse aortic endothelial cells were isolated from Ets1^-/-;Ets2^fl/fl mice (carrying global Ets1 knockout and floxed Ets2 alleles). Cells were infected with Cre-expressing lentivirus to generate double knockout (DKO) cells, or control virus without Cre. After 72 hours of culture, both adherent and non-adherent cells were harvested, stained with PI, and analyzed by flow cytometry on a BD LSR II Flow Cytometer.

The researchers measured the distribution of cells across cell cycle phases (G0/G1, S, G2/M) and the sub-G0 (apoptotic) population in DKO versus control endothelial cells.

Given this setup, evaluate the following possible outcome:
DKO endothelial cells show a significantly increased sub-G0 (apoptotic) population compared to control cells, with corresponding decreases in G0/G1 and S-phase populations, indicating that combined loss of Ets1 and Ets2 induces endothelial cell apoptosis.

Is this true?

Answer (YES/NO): NO